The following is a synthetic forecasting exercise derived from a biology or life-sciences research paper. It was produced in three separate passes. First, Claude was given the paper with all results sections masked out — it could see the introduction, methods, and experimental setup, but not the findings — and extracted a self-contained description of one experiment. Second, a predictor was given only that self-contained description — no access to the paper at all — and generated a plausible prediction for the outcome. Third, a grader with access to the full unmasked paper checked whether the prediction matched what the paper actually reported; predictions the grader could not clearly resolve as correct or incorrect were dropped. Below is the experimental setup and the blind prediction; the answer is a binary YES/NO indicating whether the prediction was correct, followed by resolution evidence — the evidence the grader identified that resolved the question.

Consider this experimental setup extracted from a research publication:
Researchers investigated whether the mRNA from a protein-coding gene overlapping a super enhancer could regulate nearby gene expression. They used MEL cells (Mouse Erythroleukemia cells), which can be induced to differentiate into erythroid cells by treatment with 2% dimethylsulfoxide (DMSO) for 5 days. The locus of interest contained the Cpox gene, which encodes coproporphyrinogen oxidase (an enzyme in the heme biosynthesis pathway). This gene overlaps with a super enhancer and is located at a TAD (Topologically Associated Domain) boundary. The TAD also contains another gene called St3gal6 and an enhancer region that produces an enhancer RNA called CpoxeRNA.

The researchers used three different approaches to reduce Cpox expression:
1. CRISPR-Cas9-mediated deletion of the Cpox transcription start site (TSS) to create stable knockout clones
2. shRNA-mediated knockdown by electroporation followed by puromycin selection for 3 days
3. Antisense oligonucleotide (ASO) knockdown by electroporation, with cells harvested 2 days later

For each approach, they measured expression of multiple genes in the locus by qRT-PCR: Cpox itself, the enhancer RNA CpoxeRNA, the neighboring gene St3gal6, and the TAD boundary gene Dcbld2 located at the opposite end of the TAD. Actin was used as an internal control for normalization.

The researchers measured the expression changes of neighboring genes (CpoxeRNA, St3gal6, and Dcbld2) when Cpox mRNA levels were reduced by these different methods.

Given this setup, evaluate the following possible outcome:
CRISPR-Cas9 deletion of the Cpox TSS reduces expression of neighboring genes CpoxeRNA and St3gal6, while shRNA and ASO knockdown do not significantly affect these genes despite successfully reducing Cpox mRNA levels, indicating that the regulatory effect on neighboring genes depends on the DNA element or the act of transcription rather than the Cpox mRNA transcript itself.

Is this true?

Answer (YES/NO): NO